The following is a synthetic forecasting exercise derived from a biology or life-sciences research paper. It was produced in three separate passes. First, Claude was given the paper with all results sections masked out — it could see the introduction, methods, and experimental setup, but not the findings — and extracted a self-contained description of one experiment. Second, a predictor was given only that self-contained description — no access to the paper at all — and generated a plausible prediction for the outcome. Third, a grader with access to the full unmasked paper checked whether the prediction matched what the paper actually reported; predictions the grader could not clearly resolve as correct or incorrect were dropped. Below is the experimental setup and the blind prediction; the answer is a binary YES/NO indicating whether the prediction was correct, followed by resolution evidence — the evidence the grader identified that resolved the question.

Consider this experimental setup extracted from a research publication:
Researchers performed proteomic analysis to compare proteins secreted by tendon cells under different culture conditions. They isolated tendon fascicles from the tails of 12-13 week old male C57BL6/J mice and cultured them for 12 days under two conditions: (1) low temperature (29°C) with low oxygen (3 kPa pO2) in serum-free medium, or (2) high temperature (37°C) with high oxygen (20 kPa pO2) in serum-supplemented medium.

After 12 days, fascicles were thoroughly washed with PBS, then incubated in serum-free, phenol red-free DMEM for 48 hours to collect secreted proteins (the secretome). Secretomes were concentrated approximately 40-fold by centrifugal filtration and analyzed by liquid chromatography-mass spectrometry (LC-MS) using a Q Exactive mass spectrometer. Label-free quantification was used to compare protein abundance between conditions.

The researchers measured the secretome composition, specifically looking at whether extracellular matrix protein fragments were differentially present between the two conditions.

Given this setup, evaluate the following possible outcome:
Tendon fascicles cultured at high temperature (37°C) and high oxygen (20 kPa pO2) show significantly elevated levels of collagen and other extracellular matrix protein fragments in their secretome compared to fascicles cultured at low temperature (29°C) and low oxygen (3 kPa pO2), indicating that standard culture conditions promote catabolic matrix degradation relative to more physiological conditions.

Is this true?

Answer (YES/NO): YES